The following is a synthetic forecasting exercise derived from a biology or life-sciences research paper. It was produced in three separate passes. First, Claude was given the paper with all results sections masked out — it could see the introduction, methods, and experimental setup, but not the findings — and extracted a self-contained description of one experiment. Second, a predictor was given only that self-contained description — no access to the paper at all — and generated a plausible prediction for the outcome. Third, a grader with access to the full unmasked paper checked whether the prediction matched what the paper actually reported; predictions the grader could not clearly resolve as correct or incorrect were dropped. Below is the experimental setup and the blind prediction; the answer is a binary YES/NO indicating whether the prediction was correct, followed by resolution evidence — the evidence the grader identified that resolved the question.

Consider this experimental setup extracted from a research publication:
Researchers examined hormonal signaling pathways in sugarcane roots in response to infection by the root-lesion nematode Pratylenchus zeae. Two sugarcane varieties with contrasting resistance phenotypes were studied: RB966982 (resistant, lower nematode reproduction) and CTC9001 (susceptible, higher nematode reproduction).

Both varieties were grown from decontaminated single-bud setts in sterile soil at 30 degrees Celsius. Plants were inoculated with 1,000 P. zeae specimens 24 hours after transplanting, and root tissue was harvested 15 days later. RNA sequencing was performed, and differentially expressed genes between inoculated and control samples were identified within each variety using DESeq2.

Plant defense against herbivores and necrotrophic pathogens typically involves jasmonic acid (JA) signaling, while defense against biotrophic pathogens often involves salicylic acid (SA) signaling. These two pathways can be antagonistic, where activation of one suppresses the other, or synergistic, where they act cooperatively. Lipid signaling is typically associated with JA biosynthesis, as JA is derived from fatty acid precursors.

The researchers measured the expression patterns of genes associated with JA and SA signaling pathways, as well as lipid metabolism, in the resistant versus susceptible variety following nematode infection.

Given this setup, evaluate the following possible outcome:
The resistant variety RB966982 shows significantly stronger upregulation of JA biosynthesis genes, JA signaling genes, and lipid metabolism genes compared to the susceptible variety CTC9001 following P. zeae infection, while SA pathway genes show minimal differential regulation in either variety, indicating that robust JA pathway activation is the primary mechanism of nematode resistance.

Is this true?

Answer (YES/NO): NO